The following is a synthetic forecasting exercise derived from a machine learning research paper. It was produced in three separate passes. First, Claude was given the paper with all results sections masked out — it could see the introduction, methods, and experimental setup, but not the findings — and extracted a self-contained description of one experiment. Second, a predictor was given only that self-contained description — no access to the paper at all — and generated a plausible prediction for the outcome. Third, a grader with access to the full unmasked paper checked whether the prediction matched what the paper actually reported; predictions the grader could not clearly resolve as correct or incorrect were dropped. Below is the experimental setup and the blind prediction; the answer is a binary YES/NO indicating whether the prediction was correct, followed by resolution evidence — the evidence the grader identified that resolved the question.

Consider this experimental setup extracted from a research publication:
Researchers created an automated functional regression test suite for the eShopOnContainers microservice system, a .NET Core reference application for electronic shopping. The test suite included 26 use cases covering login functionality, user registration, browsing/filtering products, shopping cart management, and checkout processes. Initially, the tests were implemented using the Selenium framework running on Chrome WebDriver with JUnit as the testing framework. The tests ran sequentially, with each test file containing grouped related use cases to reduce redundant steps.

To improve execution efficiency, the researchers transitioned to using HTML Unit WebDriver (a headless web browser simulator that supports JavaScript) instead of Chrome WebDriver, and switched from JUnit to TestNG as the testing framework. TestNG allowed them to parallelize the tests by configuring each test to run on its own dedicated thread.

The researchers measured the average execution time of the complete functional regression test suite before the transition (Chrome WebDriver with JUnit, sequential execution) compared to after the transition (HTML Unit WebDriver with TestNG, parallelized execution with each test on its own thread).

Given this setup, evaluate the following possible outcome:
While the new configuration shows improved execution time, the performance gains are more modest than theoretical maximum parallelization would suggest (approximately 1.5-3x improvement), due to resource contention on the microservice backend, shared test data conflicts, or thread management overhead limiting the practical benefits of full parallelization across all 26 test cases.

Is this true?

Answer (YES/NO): NO